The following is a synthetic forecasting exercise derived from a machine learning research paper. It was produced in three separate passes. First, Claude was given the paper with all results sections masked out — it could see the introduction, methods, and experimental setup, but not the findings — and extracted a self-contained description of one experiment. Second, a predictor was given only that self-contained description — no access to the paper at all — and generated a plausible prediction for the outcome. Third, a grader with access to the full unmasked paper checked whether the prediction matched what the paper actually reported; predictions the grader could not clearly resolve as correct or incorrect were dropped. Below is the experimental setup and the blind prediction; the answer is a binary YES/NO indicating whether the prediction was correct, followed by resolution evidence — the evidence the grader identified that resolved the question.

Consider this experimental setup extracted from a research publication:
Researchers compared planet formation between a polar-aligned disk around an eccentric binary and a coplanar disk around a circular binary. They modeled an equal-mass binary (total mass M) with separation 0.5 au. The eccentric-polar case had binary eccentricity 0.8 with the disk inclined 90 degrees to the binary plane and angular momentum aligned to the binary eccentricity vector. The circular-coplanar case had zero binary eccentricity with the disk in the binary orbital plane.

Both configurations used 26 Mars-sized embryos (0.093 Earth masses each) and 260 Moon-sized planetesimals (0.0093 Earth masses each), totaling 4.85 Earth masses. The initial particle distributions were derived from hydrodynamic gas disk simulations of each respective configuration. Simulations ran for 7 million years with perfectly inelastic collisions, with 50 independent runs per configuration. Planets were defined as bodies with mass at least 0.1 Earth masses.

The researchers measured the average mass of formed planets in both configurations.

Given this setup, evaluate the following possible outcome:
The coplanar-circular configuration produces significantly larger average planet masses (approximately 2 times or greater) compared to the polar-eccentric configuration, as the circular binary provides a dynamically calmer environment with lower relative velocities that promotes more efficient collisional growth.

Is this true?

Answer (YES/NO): NO